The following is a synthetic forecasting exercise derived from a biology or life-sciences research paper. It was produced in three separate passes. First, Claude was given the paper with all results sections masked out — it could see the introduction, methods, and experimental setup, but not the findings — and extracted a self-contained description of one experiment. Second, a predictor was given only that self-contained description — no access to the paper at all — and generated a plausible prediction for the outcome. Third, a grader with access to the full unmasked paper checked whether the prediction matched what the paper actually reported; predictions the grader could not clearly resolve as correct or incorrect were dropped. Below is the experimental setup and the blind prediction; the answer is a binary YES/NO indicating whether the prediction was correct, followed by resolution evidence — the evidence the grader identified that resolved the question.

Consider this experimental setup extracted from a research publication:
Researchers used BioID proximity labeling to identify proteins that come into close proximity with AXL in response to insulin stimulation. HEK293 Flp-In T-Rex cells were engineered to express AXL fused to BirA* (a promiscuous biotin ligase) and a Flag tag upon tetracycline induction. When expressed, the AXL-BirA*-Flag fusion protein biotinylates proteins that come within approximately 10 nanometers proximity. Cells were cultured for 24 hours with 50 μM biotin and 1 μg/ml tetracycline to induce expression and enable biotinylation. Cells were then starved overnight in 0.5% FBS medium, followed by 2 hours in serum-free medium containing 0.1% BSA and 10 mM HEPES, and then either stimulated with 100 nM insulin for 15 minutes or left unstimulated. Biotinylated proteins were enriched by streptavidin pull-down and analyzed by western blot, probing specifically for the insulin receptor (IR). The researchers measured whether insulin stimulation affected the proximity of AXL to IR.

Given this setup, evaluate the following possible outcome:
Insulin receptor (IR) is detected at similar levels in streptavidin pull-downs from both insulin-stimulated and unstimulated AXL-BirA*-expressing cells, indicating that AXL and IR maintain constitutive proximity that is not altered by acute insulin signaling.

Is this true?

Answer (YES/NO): NO